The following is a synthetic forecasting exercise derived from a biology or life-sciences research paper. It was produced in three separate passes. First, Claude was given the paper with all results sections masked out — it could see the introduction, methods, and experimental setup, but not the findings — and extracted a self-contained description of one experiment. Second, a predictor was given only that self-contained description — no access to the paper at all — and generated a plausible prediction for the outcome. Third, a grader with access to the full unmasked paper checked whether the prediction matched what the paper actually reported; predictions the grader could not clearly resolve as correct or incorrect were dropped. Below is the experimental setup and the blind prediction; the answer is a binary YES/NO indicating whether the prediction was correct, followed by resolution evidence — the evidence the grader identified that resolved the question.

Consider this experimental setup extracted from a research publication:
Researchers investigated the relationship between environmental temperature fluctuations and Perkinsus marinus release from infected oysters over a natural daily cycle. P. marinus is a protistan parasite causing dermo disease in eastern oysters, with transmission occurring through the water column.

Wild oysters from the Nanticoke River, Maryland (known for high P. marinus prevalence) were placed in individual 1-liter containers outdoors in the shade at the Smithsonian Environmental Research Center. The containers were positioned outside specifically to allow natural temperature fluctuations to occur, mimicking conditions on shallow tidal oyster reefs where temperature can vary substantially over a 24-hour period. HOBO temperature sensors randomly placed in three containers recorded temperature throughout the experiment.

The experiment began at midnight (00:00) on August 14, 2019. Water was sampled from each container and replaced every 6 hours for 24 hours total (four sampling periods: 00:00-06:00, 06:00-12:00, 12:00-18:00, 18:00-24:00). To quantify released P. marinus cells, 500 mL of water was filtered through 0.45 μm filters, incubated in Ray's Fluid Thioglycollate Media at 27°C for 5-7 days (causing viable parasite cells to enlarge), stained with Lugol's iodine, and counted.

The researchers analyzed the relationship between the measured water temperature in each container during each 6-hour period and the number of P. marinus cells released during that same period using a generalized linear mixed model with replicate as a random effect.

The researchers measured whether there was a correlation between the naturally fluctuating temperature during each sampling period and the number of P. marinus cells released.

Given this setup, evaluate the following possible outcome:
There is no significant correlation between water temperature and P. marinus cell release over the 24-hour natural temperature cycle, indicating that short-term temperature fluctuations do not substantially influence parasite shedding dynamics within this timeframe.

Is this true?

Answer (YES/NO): NO